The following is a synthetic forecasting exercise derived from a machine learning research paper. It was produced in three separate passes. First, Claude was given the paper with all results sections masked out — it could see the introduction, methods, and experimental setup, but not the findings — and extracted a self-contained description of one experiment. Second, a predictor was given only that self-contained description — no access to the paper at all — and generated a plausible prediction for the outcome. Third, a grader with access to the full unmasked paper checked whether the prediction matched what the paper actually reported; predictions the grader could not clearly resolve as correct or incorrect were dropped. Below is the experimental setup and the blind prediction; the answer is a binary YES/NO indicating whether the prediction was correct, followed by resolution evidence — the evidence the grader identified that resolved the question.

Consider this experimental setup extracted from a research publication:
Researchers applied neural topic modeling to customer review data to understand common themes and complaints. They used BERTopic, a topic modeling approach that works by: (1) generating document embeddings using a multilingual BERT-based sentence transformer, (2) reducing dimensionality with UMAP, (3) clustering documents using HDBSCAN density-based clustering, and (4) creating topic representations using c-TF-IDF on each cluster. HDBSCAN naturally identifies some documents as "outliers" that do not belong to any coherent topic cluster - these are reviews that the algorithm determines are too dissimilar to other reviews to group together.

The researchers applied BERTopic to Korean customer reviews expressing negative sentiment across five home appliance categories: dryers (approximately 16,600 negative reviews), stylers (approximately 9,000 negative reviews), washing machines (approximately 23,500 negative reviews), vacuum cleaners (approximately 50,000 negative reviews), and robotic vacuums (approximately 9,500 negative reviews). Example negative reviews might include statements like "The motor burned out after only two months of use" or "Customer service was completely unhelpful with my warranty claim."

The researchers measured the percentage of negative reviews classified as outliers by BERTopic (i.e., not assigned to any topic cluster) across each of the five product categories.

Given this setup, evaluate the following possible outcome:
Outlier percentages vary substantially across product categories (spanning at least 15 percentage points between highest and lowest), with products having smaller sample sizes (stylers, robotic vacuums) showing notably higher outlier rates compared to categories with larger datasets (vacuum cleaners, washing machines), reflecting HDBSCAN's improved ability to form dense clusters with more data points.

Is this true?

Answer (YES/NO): NO